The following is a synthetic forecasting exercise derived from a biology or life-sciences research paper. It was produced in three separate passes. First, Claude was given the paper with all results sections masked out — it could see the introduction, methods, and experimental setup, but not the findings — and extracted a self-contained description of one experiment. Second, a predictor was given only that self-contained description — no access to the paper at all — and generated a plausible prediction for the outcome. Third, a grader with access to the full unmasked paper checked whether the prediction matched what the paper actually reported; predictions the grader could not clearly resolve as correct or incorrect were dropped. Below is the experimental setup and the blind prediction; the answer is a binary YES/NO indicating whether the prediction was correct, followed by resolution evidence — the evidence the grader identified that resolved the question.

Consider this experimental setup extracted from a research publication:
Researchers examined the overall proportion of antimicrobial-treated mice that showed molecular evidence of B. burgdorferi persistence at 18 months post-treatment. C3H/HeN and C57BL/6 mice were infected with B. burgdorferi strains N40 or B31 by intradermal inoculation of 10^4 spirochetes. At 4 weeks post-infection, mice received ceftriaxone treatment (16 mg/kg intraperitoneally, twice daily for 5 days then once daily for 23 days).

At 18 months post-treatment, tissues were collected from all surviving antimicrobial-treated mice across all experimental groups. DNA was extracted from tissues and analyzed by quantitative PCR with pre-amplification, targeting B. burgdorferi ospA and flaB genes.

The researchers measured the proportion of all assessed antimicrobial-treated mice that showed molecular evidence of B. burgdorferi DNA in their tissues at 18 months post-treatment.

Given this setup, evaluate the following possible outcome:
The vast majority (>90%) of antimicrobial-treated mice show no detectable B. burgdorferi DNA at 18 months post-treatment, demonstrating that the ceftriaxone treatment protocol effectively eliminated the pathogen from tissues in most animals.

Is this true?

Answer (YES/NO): NO